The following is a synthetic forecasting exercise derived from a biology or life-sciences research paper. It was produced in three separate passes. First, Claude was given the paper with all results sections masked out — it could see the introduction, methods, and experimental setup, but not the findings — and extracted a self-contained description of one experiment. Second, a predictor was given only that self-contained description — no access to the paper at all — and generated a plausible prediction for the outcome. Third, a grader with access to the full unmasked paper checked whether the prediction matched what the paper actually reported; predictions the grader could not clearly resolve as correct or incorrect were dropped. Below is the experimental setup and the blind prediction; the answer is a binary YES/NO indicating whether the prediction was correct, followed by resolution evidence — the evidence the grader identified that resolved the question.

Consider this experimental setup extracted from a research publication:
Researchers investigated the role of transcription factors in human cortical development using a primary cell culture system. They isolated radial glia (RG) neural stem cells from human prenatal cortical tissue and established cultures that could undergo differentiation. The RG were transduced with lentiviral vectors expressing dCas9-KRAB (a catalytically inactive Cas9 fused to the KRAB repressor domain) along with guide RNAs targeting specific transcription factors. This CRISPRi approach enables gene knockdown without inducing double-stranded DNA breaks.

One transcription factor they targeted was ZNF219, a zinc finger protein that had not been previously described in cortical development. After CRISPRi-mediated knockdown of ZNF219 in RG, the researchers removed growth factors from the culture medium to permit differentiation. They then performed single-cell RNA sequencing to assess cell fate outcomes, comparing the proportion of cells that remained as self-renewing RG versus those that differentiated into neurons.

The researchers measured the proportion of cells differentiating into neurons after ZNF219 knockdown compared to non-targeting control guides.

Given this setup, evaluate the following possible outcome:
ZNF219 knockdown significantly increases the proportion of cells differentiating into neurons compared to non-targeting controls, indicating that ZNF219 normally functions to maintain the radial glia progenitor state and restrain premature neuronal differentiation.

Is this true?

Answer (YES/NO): YES